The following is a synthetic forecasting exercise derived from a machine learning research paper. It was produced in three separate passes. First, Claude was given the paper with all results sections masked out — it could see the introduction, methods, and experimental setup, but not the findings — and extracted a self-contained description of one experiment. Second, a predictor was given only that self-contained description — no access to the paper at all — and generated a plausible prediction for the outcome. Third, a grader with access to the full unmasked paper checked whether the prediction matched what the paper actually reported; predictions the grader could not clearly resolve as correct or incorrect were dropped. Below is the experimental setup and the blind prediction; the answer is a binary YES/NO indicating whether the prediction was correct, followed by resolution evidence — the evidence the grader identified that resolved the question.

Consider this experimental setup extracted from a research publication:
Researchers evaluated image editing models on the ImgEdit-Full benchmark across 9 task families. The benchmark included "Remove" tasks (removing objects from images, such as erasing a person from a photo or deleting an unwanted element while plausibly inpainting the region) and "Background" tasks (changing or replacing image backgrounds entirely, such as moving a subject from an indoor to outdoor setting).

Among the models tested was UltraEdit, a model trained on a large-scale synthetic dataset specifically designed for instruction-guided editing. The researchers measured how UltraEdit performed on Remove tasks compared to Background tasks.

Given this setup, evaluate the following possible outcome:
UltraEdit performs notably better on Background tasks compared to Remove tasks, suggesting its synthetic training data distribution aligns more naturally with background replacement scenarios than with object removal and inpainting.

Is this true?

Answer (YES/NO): YES